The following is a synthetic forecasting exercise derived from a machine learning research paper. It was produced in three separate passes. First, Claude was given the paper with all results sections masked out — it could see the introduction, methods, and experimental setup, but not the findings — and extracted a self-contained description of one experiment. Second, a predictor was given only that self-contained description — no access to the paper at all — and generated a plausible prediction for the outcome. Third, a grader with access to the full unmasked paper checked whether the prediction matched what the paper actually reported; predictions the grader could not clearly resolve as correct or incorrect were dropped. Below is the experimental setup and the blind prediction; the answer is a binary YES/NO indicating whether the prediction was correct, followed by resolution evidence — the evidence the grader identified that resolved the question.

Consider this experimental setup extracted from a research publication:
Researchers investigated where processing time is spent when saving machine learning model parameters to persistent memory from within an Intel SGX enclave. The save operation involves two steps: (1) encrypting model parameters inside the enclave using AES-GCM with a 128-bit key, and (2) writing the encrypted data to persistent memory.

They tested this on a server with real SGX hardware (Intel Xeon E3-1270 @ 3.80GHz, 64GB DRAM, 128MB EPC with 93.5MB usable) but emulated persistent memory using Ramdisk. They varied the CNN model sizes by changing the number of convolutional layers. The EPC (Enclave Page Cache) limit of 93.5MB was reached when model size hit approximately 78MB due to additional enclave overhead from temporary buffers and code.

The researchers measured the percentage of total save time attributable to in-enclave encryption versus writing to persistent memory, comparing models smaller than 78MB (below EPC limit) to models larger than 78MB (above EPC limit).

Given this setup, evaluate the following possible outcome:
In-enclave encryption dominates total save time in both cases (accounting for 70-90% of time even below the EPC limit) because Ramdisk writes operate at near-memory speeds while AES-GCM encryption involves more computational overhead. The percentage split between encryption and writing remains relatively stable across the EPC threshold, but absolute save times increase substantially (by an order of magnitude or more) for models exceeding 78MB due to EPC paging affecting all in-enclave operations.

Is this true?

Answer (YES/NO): NO